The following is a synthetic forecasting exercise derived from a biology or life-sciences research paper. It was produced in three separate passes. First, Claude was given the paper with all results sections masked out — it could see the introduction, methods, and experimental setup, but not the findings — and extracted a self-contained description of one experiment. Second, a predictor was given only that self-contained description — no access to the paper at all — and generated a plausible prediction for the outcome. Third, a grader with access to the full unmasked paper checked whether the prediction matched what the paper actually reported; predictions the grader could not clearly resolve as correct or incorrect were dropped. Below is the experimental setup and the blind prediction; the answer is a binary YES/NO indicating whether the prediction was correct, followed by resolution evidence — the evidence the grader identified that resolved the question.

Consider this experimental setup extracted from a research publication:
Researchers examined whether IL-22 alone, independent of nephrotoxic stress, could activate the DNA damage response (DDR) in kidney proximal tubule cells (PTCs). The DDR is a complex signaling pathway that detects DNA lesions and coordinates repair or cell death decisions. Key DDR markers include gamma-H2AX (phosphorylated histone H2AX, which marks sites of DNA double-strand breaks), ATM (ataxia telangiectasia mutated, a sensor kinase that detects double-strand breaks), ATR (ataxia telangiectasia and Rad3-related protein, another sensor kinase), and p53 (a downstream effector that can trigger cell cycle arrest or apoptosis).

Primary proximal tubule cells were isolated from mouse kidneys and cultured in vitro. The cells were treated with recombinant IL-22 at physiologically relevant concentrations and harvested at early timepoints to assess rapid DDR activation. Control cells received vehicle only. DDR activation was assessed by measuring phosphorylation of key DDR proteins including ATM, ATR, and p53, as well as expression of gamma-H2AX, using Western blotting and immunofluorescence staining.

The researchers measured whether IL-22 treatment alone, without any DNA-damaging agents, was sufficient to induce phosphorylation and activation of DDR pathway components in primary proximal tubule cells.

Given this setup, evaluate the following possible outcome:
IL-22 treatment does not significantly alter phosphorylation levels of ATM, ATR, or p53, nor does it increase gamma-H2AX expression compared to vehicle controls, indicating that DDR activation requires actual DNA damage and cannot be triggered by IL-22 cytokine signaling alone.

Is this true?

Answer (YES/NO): NO